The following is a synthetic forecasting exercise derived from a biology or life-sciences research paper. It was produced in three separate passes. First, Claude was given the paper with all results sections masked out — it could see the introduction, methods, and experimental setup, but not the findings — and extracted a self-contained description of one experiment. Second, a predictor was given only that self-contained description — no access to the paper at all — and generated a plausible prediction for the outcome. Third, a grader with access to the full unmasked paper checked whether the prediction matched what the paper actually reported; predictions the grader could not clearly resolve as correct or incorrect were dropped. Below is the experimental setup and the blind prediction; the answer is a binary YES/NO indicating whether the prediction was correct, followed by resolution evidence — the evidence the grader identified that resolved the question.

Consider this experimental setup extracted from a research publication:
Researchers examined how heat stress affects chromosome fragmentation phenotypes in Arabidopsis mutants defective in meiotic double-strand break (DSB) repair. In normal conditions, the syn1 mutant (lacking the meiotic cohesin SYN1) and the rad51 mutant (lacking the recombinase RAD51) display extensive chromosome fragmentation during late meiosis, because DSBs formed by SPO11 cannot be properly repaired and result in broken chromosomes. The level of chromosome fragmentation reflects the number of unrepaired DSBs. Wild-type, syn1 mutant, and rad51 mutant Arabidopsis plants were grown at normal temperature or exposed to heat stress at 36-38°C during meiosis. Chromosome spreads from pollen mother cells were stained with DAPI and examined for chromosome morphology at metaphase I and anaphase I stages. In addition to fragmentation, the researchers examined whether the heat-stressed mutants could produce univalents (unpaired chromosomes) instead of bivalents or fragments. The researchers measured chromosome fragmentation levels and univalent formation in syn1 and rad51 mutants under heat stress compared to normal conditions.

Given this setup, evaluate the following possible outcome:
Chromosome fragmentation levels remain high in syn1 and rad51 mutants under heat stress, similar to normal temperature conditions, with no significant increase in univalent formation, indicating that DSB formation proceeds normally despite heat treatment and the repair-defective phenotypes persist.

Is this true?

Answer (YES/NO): NO